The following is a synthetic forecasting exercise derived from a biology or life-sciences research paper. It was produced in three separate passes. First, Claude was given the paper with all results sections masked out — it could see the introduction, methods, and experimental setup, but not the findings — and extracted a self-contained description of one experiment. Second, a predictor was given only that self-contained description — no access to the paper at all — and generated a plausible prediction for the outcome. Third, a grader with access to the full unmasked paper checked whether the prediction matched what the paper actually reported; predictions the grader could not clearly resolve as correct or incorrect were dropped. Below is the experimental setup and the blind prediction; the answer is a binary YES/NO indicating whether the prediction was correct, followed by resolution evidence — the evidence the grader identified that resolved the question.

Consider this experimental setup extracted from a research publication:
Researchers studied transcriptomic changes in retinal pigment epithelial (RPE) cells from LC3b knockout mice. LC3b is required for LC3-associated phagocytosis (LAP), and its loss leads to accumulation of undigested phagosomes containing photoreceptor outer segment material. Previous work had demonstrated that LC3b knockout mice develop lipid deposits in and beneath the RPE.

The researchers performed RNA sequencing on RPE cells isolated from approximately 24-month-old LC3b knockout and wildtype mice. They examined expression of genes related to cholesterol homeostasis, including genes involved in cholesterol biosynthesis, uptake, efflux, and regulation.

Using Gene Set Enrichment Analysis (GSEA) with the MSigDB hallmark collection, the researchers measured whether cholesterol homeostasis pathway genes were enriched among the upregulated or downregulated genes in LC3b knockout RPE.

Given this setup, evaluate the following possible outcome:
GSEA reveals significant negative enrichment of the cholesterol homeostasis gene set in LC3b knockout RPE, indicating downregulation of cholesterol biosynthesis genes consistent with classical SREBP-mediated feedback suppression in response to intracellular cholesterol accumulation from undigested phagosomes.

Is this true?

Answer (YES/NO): NO